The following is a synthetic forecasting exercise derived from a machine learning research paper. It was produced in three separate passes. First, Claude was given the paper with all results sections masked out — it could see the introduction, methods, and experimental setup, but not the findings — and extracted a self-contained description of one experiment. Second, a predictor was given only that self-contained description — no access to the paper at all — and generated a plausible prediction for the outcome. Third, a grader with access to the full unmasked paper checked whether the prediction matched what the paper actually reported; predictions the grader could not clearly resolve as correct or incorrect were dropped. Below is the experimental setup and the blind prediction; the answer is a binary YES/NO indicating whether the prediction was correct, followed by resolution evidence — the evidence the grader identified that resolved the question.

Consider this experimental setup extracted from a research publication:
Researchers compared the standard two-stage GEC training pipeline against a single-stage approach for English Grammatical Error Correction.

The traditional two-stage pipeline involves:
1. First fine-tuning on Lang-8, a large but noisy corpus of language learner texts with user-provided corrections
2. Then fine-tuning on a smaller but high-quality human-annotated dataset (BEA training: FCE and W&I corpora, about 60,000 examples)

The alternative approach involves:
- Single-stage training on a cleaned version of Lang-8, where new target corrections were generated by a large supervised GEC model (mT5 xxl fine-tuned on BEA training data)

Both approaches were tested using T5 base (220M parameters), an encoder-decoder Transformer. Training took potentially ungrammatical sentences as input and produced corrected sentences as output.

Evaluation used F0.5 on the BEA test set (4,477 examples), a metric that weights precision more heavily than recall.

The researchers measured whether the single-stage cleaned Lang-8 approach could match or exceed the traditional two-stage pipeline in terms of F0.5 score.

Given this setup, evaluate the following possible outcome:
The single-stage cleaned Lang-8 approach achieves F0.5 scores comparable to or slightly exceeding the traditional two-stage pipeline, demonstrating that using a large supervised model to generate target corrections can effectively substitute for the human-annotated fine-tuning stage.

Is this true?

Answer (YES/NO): YES